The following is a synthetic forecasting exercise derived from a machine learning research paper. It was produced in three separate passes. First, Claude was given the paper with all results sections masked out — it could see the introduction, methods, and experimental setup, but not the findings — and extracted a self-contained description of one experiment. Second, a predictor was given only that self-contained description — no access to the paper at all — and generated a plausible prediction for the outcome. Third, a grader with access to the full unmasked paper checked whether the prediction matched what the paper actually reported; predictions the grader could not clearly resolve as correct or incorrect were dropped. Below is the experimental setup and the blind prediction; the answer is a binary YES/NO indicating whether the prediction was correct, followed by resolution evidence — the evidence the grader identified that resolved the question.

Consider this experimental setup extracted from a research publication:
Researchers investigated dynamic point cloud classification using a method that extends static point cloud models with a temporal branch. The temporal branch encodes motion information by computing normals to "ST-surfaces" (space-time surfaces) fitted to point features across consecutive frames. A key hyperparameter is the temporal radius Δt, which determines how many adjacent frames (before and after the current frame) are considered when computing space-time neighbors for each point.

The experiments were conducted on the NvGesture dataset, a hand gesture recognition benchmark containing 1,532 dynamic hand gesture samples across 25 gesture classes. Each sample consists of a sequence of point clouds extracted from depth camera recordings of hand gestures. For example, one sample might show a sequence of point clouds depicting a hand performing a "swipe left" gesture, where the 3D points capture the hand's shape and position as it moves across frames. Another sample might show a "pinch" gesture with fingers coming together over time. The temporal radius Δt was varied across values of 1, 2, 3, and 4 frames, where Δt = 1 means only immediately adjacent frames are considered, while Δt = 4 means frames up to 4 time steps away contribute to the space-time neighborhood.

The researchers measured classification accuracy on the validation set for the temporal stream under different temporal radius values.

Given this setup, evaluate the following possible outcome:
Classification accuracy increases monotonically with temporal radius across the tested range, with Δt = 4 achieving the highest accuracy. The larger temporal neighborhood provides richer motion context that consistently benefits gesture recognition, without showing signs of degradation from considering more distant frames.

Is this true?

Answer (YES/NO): NO